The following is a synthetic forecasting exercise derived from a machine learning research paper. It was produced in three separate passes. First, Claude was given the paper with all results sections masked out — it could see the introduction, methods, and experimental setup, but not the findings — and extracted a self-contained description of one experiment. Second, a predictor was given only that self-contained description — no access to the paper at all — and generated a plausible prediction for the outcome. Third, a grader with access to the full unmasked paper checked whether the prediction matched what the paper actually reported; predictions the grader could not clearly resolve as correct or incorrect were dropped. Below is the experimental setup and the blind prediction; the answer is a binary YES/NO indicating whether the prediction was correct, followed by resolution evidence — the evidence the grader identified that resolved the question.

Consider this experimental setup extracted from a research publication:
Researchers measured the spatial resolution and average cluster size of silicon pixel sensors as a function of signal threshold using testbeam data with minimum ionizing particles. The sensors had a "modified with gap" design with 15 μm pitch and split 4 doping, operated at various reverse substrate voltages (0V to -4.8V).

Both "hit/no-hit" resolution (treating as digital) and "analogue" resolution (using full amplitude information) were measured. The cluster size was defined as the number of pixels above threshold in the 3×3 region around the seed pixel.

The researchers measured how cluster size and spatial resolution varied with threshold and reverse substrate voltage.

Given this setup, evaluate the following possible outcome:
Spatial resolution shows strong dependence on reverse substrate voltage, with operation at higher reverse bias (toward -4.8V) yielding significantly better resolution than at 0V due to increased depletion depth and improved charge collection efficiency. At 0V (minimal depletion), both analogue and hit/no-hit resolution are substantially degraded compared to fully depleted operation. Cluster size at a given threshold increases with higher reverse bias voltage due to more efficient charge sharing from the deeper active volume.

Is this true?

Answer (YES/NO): NO